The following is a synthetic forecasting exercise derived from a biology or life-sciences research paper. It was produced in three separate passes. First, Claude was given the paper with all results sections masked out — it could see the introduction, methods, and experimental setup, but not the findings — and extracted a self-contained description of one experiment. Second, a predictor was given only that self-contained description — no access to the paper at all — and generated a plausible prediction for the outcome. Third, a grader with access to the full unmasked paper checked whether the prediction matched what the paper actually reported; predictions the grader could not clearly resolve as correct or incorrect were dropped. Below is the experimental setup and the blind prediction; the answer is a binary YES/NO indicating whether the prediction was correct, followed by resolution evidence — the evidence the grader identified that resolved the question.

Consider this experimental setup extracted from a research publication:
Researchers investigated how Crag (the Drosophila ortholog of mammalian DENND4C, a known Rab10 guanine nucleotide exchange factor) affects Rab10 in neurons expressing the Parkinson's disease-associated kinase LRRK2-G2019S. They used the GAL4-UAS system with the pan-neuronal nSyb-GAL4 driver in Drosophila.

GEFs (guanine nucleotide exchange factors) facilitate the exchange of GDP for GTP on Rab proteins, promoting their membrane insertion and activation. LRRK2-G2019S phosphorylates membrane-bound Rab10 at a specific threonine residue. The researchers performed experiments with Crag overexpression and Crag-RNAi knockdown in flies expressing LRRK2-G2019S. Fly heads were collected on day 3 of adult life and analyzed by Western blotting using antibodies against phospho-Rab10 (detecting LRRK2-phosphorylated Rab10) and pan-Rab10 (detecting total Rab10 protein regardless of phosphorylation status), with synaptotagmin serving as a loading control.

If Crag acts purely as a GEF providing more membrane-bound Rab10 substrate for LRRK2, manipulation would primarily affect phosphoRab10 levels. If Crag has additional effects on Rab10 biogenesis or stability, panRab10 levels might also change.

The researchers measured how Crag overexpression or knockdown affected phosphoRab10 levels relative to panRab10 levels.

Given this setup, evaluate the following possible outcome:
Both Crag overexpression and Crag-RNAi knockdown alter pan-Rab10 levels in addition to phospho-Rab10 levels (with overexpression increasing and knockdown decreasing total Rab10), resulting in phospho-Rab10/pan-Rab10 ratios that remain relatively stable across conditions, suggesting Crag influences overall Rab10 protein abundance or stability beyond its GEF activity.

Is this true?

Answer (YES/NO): YES